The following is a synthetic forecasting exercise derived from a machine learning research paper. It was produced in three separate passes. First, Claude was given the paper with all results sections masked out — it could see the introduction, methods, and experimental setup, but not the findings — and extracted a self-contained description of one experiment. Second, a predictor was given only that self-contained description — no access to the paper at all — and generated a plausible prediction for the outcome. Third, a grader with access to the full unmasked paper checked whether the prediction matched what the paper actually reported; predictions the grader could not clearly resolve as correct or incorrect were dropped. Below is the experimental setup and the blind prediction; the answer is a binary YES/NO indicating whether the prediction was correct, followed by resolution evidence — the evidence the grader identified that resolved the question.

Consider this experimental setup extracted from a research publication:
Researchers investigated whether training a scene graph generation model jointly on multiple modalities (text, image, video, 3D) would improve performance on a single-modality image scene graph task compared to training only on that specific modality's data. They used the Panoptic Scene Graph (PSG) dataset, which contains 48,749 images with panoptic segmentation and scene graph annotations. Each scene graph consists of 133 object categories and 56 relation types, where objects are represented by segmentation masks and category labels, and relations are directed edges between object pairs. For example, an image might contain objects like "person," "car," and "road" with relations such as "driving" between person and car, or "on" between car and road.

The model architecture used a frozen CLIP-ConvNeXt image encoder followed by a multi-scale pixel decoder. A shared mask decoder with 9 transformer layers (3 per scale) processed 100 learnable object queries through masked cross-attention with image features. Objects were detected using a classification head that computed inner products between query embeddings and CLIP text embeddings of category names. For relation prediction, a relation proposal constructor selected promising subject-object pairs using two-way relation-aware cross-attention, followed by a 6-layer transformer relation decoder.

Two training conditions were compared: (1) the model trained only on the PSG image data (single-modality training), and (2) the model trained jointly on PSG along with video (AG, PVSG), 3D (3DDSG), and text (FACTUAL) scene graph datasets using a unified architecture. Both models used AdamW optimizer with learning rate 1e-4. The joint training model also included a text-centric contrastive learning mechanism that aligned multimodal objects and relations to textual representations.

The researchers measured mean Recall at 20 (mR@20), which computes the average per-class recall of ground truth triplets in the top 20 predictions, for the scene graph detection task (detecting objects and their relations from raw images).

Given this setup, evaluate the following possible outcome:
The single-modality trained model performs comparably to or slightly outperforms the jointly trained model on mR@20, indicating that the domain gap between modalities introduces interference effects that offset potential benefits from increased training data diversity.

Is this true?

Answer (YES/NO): NO